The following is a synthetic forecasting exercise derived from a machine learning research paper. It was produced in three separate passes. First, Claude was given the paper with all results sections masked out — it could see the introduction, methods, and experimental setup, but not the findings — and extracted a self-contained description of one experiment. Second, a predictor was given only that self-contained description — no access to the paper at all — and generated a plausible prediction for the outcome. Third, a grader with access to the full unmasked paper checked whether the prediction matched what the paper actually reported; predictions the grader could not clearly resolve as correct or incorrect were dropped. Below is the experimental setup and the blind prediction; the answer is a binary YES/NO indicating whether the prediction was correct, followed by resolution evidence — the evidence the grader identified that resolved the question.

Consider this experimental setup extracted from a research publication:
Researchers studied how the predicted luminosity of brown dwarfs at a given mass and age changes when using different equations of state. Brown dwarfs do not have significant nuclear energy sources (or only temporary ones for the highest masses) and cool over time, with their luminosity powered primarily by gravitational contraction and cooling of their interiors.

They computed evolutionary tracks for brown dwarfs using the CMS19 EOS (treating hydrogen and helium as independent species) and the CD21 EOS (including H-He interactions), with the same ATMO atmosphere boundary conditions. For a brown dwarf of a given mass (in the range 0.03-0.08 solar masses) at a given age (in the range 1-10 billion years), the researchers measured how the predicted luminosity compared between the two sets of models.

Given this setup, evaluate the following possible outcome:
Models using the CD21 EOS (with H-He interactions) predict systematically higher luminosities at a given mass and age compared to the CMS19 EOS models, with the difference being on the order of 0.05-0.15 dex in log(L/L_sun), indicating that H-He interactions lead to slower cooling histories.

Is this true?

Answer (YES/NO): NO